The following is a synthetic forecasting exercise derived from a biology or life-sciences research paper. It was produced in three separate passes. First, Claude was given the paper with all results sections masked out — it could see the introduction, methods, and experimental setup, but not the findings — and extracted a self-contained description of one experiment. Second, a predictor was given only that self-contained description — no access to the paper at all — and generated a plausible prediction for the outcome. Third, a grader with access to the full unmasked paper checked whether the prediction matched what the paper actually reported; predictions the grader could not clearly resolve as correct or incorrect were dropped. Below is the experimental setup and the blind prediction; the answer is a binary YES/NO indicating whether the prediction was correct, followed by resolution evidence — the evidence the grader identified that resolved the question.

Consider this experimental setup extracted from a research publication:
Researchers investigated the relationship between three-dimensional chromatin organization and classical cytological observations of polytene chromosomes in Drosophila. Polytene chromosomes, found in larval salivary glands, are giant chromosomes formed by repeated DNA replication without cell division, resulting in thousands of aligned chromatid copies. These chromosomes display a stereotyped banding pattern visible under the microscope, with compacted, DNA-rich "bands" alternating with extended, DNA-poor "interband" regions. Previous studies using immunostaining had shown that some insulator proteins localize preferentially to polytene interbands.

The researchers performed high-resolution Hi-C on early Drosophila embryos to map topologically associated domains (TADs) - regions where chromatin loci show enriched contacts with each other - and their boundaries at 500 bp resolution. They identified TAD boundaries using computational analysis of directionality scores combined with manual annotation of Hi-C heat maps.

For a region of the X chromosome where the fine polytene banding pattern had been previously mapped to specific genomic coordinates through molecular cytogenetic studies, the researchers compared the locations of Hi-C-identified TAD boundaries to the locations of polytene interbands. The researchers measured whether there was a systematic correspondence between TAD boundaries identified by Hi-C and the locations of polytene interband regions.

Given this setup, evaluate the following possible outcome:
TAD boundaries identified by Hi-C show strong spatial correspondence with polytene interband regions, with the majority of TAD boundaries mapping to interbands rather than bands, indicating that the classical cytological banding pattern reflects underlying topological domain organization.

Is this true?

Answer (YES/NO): YES